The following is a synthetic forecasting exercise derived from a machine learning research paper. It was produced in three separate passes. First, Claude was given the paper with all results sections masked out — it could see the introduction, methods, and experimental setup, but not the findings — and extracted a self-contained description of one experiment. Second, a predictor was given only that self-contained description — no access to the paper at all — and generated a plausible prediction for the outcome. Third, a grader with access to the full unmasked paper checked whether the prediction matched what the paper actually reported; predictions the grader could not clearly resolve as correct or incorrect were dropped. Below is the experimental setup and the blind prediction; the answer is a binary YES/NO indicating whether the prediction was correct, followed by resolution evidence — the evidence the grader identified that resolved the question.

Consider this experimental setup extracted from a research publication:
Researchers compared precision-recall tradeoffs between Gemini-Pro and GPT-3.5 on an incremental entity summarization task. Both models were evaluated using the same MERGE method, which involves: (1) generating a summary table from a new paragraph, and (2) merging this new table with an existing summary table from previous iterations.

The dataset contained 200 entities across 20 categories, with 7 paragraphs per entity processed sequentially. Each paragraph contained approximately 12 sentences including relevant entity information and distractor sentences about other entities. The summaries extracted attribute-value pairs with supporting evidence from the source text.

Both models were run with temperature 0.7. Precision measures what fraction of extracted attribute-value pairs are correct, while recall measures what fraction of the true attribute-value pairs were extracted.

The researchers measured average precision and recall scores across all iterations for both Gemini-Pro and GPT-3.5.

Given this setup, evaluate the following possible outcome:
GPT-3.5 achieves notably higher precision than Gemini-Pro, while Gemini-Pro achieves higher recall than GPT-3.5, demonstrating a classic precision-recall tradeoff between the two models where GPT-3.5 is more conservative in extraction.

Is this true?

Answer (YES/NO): NO